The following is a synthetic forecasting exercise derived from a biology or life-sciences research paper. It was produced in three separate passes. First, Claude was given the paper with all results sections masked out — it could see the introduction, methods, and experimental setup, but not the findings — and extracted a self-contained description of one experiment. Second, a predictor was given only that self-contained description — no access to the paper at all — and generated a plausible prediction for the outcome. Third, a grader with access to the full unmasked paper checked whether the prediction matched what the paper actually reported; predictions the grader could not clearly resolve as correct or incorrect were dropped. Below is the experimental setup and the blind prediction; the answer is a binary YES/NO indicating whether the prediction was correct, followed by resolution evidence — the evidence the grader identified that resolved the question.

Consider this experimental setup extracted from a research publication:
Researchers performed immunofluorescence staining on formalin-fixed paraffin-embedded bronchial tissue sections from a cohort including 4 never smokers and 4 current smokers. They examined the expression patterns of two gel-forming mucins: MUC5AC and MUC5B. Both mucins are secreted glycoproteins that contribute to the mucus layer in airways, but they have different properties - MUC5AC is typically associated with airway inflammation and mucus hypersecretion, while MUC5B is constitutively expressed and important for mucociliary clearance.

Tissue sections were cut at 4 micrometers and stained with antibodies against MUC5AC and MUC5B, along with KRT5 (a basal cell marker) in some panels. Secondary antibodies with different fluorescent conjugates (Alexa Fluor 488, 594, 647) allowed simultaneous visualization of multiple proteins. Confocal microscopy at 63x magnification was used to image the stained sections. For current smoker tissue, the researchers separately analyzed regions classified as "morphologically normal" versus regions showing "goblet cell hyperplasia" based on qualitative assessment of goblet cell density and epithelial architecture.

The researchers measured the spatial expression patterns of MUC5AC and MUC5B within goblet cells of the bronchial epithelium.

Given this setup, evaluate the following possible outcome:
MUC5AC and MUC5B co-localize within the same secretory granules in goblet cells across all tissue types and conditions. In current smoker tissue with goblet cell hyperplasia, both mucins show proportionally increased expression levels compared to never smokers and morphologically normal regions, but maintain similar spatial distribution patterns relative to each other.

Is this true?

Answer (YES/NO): NO